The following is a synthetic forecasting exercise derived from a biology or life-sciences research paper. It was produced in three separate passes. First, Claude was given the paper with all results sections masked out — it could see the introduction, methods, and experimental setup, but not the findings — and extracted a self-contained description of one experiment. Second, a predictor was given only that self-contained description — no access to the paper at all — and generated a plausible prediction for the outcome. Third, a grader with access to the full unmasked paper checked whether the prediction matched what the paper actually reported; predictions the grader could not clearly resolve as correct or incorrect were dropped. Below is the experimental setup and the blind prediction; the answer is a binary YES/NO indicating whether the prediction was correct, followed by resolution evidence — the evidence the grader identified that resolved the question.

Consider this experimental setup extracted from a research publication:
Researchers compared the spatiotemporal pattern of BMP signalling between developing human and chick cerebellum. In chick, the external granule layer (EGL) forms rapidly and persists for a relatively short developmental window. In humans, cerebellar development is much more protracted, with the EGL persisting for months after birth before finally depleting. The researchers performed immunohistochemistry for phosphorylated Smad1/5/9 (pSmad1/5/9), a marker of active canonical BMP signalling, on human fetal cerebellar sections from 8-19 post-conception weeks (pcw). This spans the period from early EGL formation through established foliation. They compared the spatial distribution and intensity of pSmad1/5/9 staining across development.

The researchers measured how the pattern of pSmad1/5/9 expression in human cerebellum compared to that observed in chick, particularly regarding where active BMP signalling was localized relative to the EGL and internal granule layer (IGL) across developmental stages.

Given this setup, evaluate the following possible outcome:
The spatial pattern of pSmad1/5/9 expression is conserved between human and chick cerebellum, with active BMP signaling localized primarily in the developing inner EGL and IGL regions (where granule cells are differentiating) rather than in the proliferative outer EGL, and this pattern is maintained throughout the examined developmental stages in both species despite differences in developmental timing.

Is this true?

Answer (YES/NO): NO